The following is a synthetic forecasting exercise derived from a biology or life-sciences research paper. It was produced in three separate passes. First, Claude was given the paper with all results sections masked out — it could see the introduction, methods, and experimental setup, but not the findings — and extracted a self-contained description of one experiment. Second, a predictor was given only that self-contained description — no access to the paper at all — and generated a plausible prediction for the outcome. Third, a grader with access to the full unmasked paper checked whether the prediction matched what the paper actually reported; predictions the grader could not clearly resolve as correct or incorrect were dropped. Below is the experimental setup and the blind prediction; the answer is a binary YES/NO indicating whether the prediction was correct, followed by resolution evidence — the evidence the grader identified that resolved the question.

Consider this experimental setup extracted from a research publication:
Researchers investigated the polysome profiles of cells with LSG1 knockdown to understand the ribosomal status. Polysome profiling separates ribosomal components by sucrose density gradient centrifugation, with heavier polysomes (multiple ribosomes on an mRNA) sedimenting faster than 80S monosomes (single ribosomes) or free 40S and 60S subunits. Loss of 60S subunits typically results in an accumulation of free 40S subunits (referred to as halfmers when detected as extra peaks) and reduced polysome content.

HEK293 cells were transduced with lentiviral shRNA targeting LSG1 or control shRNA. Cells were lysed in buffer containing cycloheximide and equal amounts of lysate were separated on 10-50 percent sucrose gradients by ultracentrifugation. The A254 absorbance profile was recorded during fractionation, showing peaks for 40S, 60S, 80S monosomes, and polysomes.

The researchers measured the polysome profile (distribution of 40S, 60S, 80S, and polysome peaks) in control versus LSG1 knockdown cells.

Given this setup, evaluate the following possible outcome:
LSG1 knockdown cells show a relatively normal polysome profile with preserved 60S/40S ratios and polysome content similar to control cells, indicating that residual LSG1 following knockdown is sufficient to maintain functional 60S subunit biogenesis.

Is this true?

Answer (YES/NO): YES